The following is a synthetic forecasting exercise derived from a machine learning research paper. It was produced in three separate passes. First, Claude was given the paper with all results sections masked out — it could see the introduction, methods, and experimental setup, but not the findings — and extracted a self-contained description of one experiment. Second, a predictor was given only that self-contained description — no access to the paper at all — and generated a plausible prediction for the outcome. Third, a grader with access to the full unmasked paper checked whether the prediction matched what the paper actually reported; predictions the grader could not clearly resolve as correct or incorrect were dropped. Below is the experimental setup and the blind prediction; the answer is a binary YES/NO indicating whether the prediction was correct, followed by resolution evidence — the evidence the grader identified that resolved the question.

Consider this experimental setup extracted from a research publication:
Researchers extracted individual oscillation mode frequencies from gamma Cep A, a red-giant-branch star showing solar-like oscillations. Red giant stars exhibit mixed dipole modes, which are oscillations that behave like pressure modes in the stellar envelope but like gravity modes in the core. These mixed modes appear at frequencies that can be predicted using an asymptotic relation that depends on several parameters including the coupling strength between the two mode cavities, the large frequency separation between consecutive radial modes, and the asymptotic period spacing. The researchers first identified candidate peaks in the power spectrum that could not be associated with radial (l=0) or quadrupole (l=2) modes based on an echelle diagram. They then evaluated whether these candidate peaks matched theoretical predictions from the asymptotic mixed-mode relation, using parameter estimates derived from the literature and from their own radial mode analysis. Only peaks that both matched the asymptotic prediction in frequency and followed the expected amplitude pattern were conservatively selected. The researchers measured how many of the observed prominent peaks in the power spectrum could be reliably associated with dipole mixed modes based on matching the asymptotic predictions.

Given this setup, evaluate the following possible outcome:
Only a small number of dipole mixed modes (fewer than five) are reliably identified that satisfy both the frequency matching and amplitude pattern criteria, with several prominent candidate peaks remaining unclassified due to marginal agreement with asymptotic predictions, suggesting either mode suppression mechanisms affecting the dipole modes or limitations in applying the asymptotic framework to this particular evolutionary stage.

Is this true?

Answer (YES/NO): NO